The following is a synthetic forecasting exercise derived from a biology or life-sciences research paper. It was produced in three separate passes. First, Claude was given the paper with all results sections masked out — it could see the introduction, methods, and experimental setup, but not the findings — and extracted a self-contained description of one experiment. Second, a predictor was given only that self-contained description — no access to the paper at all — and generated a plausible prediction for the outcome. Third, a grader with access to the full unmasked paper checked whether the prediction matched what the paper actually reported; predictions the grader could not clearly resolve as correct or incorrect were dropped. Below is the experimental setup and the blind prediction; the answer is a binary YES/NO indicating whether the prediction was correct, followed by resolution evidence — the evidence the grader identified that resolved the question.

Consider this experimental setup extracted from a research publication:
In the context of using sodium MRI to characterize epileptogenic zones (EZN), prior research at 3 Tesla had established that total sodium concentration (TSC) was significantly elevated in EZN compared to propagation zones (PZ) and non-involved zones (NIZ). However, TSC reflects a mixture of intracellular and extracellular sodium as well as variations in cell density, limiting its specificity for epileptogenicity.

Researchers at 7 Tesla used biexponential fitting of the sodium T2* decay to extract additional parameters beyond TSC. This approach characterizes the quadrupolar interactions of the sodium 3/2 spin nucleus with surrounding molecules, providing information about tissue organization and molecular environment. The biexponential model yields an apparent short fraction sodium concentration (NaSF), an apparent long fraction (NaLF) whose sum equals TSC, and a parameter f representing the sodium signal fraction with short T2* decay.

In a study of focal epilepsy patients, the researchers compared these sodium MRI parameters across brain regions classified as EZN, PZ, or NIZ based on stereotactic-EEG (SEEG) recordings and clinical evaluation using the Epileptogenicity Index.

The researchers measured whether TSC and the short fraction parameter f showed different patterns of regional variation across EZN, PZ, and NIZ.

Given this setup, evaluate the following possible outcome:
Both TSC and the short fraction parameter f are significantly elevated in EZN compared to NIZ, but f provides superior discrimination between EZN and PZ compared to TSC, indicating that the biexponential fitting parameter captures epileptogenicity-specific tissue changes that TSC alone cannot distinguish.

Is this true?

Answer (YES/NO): NO